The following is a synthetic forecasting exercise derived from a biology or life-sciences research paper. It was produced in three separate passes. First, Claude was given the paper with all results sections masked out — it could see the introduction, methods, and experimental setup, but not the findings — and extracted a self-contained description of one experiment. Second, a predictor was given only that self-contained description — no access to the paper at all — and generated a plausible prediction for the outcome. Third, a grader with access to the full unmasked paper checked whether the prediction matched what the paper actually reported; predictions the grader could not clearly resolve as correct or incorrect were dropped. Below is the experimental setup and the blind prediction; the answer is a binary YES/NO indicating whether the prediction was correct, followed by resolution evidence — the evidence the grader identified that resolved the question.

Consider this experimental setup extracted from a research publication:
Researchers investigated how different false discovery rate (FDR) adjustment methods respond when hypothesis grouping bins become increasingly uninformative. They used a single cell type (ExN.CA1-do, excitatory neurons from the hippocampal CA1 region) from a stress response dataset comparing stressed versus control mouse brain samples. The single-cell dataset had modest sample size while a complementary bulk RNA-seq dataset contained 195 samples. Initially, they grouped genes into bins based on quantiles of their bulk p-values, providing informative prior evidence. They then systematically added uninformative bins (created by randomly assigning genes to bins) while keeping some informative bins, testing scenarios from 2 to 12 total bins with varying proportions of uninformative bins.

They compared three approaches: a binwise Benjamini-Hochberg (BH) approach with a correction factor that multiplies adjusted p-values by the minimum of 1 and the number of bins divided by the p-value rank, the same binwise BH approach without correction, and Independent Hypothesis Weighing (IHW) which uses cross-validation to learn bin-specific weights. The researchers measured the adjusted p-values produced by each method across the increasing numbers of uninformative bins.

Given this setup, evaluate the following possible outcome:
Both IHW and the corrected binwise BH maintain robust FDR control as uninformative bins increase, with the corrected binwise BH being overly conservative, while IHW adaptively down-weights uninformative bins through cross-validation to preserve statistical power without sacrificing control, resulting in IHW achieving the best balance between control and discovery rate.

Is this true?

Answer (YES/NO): NO